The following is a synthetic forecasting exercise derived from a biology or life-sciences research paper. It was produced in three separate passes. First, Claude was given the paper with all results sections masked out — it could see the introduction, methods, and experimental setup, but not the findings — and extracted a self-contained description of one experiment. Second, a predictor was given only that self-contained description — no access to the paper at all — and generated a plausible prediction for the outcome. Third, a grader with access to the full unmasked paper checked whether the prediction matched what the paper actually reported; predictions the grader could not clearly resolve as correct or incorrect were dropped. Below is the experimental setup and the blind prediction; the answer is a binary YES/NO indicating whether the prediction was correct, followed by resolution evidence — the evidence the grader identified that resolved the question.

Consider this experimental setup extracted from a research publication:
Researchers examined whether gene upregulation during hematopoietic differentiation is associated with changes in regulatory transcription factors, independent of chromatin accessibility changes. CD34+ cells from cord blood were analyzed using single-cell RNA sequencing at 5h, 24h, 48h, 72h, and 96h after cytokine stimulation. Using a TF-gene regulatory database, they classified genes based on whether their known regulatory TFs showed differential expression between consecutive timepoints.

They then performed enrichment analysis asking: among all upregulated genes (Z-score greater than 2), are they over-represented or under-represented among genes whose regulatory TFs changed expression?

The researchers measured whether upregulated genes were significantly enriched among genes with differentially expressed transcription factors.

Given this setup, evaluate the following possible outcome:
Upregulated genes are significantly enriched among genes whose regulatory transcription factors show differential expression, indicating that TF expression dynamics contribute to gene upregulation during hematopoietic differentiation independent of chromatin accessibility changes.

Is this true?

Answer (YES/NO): YES